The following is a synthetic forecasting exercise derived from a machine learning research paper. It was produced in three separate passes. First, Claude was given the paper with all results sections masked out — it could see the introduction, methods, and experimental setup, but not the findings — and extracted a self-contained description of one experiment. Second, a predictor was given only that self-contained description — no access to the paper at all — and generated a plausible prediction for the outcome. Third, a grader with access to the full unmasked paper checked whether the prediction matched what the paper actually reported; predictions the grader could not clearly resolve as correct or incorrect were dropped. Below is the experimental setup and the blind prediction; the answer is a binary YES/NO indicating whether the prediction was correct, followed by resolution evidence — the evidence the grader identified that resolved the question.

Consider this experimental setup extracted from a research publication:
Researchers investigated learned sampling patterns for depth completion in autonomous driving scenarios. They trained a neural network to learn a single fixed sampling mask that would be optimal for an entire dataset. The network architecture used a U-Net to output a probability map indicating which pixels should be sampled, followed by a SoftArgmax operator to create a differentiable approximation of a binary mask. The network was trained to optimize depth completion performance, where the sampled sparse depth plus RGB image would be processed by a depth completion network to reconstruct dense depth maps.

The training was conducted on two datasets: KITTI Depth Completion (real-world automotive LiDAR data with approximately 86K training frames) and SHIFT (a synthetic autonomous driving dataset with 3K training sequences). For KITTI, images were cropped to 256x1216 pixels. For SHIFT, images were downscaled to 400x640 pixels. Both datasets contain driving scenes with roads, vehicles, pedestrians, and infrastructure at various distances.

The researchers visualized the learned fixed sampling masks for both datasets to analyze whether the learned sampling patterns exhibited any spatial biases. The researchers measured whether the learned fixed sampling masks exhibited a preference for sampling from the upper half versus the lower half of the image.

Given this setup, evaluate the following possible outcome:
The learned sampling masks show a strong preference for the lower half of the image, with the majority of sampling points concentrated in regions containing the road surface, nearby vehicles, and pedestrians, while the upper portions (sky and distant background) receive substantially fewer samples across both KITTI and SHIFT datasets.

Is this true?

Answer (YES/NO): NO